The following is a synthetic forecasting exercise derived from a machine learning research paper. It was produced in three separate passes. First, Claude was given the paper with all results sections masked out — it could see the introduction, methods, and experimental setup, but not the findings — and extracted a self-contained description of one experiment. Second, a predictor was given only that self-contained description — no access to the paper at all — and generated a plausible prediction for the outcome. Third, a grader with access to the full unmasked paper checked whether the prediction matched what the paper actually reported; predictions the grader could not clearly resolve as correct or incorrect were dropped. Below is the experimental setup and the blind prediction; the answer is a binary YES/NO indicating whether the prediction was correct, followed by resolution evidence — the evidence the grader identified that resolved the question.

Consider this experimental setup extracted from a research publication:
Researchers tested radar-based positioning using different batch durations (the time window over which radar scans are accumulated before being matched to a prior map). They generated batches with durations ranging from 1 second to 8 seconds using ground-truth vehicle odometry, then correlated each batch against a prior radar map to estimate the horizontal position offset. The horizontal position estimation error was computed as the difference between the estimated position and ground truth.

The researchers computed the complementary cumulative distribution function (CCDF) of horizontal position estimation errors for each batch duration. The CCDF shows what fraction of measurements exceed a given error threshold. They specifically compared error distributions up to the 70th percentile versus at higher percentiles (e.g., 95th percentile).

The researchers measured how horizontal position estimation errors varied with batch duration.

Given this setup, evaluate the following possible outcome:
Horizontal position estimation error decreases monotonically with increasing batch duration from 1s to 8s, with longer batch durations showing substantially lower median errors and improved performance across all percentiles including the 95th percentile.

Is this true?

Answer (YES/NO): NO